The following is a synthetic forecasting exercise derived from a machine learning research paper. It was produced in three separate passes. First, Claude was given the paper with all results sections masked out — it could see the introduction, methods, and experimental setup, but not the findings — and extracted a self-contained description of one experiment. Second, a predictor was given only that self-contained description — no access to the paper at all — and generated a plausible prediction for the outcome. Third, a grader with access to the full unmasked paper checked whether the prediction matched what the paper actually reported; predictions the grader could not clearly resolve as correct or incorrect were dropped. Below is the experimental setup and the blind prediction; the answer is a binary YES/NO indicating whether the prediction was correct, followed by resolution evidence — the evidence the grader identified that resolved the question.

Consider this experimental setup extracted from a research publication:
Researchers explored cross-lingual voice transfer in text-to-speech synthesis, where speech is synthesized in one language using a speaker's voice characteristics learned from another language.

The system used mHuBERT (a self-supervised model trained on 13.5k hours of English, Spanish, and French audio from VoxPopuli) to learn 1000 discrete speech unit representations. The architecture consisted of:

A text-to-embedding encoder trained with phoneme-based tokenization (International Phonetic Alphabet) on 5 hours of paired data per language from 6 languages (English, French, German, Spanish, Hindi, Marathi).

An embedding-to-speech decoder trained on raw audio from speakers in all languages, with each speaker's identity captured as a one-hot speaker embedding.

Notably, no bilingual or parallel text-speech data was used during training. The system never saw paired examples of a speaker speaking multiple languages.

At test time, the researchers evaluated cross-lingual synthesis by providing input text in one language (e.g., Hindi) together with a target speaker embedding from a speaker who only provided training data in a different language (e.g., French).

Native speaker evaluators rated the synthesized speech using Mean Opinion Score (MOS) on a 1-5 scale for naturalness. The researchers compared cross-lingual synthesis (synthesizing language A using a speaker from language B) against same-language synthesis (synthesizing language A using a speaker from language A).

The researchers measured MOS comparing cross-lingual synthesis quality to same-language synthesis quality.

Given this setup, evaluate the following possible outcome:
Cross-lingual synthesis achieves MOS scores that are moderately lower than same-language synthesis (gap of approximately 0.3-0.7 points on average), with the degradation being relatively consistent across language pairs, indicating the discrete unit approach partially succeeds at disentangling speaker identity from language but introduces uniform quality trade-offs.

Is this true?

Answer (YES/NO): NO